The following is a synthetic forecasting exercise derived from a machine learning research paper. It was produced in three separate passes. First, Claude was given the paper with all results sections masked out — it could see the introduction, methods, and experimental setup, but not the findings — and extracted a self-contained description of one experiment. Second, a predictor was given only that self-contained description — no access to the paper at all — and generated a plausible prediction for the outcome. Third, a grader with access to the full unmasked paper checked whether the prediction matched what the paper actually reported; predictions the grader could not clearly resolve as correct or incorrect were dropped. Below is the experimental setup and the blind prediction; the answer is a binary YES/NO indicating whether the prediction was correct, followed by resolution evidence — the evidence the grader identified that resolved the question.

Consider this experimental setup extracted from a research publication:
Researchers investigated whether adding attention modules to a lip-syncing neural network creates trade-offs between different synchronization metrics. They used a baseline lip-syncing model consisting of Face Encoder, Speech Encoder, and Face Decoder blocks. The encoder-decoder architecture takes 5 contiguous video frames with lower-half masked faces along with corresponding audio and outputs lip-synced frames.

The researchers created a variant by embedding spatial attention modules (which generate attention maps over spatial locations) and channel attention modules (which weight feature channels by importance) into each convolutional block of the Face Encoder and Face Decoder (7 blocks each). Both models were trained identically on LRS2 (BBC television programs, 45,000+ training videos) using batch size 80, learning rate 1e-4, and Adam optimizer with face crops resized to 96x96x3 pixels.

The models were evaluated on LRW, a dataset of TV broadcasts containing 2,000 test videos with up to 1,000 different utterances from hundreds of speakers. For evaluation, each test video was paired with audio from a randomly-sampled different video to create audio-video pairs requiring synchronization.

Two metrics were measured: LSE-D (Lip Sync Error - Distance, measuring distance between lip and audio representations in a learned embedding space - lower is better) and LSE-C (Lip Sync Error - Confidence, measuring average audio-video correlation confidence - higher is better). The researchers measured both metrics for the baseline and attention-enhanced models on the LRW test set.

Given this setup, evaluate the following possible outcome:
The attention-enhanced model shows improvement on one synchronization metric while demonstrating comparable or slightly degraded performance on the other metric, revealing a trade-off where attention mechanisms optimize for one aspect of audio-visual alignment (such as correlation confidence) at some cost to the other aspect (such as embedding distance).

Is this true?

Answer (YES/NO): YES